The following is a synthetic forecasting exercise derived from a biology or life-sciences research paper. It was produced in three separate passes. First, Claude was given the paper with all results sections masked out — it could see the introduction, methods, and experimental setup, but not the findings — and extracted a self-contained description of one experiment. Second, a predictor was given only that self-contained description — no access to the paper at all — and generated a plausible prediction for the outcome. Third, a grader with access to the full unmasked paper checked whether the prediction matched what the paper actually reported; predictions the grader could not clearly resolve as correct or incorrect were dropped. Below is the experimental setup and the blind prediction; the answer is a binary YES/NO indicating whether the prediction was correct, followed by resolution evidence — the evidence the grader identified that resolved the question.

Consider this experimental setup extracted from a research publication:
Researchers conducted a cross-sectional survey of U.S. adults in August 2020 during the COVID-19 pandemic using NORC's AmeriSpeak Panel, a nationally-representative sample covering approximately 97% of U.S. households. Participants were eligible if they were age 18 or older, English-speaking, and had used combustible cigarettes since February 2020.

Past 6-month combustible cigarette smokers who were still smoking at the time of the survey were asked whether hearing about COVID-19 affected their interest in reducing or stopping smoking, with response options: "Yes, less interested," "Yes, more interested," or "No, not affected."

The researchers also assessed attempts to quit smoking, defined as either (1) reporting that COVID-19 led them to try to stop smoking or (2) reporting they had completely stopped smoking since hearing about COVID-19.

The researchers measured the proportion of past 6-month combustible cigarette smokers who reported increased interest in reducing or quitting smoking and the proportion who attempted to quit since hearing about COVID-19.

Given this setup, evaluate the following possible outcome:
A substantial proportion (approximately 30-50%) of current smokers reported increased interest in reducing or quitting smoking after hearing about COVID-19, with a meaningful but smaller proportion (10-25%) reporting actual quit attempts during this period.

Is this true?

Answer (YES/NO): NO